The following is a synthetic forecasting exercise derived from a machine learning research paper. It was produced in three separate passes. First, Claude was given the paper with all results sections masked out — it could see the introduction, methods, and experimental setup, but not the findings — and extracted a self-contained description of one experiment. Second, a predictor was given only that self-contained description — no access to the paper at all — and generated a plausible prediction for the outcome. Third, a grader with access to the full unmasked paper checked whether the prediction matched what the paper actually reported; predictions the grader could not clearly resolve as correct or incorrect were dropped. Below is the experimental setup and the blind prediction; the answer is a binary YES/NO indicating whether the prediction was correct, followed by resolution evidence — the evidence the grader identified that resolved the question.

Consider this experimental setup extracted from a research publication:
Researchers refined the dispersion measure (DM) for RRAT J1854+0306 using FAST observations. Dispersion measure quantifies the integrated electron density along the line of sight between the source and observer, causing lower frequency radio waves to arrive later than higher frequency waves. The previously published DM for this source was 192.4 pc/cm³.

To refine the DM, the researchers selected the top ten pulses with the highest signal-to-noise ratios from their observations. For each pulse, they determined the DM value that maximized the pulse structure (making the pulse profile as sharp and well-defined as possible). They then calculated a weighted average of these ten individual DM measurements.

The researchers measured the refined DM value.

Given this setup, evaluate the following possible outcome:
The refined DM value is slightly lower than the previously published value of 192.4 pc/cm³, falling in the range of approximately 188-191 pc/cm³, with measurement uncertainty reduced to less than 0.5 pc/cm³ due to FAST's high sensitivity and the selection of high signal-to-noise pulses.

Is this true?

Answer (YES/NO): NO